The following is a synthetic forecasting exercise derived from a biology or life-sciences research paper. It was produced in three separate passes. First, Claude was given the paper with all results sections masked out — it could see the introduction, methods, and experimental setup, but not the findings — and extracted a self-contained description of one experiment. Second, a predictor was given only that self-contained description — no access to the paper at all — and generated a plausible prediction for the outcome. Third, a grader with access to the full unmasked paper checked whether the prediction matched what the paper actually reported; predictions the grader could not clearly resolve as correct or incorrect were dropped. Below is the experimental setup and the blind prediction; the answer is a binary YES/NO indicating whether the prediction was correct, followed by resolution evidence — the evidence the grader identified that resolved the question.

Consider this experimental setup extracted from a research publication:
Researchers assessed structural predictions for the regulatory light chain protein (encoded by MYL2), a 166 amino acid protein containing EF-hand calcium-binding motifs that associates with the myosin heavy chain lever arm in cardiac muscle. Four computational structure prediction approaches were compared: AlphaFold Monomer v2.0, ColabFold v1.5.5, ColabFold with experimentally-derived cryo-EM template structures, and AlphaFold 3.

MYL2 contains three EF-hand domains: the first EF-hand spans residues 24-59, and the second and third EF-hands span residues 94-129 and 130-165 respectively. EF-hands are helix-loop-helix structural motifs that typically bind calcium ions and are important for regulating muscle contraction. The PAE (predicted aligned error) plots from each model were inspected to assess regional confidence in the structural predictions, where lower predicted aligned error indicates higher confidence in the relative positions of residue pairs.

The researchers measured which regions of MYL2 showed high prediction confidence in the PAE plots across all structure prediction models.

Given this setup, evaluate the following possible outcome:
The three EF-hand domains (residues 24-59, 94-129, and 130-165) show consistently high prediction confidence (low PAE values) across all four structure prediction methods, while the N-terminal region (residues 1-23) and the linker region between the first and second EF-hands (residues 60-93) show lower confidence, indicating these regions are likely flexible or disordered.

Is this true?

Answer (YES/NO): NO